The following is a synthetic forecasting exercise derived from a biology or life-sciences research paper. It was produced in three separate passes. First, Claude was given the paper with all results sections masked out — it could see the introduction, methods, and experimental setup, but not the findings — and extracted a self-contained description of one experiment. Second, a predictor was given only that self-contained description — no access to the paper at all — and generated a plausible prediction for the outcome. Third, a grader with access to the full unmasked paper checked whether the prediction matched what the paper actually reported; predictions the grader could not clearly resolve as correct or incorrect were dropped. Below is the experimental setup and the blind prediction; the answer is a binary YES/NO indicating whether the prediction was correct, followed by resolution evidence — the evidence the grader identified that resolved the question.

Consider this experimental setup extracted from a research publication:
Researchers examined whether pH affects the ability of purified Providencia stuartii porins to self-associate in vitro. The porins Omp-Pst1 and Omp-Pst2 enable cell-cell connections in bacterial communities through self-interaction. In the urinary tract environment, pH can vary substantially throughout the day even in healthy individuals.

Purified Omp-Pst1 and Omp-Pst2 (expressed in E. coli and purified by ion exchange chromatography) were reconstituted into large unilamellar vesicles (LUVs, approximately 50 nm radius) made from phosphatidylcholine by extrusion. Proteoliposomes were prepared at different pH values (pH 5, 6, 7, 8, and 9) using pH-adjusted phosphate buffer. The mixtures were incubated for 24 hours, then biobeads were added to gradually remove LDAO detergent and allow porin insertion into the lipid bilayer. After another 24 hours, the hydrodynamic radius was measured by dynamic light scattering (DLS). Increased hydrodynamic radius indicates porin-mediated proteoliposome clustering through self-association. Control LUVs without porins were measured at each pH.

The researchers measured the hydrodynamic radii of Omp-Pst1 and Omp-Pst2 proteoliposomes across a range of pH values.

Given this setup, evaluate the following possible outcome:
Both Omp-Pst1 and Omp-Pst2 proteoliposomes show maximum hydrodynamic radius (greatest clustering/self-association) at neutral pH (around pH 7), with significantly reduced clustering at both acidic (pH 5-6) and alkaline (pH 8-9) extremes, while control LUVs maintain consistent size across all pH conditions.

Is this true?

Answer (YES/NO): NO